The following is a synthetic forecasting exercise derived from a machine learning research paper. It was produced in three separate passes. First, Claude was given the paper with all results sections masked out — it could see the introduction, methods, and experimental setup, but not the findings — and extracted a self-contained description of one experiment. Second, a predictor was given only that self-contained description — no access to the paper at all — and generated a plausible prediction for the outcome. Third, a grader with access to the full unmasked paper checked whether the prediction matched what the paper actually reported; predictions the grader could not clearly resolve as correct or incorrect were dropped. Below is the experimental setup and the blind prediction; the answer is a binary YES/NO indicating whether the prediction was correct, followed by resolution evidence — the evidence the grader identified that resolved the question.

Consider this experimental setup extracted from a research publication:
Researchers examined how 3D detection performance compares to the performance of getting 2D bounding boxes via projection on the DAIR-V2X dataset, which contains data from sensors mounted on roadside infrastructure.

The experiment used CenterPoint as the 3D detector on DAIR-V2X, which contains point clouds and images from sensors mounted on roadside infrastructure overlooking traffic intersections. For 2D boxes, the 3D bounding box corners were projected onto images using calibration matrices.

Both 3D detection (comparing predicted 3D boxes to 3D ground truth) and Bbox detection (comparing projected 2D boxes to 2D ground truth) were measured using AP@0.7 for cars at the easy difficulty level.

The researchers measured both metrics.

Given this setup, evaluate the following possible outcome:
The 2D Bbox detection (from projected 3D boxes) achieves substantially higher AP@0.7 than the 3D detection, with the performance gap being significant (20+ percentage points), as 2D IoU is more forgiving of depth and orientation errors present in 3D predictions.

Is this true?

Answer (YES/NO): NO